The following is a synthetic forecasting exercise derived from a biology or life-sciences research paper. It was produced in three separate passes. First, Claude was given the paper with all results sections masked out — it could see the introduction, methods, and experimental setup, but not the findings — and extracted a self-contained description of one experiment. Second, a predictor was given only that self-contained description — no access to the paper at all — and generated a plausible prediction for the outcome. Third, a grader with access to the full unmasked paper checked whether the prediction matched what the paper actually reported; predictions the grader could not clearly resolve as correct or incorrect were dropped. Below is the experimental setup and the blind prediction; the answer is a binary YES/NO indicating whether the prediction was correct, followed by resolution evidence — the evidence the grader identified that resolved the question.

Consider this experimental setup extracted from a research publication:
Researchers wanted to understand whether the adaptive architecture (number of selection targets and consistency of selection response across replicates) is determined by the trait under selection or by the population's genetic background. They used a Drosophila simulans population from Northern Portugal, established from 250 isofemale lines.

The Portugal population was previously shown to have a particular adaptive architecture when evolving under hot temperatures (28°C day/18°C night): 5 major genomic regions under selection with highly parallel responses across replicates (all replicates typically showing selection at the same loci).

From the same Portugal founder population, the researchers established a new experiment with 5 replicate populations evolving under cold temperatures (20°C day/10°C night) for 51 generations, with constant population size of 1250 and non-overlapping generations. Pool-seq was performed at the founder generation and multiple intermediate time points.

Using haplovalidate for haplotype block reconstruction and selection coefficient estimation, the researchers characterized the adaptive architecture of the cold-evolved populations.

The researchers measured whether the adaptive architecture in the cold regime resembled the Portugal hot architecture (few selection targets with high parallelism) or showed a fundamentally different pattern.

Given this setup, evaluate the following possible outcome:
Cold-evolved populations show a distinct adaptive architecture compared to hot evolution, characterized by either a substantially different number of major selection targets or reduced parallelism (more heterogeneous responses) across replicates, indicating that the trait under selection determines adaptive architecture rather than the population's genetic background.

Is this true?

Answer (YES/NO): NO